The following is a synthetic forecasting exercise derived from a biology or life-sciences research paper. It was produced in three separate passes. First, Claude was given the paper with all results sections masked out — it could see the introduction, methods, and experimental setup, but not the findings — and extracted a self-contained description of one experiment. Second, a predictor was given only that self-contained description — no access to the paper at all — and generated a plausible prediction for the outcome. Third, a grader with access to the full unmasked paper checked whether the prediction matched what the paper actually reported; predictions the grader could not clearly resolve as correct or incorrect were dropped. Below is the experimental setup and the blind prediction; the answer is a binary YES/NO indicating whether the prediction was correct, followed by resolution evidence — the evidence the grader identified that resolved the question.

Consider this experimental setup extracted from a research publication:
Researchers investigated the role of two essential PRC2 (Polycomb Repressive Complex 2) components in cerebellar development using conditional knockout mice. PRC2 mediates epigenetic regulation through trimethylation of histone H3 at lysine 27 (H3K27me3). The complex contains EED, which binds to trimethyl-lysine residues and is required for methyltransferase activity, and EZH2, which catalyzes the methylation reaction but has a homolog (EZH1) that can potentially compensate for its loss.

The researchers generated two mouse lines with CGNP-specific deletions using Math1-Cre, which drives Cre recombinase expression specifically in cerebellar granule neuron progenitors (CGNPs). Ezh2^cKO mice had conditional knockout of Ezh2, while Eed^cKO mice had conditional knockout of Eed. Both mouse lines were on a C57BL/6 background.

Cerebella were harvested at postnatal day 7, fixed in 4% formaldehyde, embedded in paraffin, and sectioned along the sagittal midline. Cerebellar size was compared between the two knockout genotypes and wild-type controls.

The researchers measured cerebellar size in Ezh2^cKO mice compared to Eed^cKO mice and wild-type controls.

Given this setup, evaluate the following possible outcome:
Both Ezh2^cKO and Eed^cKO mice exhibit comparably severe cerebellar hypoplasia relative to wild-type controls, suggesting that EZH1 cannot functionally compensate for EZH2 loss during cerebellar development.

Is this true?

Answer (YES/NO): NO